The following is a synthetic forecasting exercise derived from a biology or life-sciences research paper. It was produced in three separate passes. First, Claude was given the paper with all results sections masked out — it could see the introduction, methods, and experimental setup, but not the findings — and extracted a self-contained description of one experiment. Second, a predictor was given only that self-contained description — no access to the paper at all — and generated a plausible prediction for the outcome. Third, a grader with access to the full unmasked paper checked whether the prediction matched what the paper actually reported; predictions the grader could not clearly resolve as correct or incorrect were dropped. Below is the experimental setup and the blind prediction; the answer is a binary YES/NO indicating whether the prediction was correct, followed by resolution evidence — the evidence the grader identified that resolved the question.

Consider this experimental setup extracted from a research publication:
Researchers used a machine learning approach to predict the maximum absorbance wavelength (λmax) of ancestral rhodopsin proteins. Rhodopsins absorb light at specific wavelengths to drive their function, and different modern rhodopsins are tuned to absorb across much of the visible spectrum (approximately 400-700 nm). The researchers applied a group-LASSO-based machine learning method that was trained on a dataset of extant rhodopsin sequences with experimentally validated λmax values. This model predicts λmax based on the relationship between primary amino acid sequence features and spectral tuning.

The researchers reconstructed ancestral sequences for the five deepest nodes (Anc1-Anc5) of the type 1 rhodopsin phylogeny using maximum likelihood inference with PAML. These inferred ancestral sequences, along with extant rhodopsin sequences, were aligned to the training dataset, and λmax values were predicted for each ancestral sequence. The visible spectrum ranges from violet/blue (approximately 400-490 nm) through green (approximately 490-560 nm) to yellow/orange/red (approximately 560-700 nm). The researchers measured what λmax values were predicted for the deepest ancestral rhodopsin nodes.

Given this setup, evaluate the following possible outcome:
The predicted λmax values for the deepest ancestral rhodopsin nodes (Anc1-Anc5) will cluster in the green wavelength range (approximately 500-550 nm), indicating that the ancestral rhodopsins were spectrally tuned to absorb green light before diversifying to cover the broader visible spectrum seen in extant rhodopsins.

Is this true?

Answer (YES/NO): YES